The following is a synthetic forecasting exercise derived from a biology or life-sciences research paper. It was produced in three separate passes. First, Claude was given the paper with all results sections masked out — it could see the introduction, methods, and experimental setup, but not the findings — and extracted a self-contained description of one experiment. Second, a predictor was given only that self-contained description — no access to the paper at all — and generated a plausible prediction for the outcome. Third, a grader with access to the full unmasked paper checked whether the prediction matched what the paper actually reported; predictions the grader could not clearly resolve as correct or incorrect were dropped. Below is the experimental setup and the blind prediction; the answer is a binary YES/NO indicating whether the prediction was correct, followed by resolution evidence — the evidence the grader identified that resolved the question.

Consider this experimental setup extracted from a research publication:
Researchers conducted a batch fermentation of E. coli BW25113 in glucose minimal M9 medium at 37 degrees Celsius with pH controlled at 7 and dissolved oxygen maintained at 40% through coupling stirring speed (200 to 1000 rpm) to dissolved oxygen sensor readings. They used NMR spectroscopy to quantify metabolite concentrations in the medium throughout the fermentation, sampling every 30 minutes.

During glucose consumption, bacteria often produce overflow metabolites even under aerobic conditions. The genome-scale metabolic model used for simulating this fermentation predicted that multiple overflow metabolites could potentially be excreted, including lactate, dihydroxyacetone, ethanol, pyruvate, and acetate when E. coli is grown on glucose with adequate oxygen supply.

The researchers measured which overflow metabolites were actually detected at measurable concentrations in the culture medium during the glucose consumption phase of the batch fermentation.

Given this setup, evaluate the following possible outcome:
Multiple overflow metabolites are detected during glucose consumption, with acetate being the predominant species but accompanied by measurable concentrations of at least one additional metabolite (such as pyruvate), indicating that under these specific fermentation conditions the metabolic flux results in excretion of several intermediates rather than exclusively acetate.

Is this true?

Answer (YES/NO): NO